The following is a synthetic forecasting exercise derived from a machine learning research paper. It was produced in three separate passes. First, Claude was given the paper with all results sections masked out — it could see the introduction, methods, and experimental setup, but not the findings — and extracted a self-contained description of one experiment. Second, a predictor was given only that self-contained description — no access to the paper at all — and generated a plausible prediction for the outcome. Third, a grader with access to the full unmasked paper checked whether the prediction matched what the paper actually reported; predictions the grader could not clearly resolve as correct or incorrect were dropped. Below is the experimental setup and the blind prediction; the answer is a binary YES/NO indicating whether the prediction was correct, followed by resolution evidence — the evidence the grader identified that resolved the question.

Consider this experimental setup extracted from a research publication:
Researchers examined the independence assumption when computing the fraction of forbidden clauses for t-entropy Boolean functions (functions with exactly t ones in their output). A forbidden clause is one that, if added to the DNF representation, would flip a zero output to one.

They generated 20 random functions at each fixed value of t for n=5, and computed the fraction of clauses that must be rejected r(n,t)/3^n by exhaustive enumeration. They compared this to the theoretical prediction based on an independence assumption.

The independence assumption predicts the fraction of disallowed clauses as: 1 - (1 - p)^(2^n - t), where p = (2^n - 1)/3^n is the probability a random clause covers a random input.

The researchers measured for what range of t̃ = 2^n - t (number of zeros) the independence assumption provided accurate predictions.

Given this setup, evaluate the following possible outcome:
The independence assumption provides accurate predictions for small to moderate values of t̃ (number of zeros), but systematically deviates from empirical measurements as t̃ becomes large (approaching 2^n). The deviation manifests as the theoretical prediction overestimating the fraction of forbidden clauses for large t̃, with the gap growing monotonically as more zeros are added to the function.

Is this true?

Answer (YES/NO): YES